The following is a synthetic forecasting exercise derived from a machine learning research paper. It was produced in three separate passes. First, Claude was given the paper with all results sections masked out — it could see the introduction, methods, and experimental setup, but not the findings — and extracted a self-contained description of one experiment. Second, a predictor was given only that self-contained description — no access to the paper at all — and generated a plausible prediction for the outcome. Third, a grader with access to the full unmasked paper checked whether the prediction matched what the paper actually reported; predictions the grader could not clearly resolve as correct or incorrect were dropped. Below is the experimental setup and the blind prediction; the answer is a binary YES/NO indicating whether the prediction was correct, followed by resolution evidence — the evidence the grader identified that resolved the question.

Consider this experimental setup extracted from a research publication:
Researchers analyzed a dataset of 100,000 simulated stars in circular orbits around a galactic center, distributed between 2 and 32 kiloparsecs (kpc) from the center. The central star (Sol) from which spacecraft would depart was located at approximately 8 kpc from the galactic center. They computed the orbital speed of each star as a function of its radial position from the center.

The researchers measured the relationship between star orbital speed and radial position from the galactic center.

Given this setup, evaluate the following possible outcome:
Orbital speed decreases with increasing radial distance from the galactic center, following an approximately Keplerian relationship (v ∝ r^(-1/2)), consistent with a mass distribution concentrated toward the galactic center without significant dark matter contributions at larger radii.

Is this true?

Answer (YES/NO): NO